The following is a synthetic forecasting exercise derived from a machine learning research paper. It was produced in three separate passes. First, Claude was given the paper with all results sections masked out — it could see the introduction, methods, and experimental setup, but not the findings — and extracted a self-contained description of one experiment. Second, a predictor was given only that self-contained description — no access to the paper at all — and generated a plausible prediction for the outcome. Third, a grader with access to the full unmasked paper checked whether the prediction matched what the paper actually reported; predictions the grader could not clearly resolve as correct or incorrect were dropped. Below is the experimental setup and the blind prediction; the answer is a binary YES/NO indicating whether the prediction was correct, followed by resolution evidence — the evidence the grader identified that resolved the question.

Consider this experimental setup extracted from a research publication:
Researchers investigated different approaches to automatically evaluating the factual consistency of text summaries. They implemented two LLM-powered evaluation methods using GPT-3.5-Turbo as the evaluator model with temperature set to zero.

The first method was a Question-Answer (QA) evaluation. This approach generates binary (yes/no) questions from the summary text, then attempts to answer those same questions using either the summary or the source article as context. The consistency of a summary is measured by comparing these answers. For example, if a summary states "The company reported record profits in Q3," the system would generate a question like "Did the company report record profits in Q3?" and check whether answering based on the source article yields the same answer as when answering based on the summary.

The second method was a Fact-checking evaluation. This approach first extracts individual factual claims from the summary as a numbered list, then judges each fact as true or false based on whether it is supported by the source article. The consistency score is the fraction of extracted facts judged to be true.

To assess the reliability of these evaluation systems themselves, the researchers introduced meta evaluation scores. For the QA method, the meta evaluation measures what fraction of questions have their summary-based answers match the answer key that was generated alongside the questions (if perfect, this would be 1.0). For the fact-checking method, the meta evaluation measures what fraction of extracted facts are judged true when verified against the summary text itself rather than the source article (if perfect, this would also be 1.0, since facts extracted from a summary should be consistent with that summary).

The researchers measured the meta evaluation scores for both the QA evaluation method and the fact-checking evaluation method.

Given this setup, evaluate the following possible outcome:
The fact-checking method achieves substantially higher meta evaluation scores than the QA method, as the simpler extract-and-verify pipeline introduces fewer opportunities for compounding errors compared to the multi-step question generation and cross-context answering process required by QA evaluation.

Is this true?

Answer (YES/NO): YES